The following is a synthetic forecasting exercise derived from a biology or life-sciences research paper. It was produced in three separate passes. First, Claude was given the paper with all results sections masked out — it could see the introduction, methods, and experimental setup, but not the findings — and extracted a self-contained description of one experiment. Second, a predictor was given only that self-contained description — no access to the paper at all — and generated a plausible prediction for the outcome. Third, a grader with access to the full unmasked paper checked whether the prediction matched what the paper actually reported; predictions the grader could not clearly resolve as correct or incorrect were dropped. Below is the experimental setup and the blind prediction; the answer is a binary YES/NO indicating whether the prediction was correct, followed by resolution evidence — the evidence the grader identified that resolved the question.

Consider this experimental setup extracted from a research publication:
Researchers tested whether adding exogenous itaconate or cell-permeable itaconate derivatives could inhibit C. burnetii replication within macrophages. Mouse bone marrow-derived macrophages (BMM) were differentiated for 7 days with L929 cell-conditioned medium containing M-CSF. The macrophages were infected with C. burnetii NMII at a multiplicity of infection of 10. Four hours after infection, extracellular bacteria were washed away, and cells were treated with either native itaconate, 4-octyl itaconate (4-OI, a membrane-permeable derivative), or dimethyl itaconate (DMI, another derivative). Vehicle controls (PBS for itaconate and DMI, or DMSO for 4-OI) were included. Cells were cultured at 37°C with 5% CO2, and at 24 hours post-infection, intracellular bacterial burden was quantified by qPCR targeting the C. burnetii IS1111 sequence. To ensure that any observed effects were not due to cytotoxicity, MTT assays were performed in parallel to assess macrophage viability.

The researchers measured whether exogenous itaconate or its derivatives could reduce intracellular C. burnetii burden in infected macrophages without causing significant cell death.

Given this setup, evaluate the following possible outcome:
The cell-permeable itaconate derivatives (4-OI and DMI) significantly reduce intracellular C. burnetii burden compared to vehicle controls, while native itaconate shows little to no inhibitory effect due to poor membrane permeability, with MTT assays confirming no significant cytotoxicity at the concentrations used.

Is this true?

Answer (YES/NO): NO